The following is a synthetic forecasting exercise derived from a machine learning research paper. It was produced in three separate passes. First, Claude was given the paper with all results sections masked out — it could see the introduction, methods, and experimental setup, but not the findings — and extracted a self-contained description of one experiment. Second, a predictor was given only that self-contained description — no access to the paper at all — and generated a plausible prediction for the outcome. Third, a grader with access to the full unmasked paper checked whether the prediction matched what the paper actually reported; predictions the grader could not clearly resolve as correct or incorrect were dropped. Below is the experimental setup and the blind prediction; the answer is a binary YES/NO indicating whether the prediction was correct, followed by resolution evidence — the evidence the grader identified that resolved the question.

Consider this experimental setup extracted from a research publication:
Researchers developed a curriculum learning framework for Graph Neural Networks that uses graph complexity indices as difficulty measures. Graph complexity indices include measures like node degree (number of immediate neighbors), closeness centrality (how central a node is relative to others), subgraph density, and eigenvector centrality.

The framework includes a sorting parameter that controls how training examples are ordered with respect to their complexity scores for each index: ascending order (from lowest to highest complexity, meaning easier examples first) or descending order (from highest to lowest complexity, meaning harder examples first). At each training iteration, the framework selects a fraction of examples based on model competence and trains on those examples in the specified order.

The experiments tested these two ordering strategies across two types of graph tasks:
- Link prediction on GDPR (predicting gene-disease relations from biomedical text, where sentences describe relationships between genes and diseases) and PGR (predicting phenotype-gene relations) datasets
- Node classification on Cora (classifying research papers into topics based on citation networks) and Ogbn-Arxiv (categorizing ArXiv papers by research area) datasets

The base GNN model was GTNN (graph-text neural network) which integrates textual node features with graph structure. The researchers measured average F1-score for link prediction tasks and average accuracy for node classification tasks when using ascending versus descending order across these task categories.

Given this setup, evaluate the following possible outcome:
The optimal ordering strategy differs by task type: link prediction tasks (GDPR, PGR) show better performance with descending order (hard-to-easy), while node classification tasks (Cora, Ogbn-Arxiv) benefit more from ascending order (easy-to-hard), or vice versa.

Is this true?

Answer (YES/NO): YES